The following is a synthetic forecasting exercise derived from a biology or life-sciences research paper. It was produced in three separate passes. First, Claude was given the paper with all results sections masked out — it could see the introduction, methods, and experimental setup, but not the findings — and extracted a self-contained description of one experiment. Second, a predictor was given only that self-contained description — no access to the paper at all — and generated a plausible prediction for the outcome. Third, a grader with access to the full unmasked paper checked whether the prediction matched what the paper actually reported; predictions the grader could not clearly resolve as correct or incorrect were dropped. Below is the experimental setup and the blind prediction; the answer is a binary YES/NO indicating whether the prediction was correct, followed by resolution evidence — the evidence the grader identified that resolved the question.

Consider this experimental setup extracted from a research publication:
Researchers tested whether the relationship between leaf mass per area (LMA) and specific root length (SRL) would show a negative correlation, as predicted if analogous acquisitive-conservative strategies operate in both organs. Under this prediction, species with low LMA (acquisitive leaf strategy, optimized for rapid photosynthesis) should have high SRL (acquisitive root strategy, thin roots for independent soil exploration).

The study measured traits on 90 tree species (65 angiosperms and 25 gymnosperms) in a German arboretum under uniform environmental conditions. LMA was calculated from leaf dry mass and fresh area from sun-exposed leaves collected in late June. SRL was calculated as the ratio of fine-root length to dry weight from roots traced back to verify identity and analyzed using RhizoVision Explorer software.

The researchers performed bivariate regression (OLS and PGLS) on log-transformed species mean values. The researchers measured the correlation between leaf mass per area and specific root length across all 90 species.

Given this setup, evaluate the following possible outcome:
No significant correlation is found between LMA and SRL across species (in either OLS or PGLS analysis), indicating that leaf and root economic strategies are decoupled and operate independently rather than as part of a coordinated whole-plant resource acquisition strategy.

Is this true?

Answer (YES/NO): NO